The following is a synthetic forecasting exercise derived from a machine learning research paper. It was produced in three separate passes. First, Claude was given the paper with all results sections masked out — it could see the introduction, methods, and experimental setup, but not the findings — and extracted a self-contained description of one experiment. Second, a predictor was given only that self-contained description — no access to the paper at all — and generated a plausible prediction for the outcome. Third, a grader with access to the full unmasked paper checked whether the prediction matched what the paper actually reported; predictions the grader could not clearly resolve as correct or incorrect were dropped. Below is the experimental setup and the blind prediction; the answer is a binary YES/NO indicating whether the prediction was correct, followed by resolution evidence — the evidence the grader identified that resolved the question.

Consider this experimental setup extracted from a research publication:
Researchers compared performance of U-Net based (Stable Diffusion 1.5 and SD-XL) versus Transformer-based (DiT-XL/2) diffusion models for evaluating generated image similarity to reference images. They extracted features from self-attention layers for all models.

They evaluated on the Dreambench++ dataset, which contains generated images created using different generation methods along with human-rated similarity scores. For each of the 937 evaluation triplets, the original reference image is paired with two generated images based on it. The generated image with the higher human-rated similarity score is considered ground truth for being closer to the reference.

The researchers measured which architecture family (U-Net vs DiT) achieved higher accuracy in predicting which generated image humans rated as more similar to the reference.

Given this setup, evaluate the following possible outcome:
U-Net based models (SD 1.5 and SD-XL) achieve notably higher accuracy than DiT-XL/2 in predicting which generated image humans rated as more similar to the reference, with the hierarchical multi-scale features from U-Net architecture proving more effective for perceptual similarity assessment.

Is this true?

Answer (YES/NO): NO